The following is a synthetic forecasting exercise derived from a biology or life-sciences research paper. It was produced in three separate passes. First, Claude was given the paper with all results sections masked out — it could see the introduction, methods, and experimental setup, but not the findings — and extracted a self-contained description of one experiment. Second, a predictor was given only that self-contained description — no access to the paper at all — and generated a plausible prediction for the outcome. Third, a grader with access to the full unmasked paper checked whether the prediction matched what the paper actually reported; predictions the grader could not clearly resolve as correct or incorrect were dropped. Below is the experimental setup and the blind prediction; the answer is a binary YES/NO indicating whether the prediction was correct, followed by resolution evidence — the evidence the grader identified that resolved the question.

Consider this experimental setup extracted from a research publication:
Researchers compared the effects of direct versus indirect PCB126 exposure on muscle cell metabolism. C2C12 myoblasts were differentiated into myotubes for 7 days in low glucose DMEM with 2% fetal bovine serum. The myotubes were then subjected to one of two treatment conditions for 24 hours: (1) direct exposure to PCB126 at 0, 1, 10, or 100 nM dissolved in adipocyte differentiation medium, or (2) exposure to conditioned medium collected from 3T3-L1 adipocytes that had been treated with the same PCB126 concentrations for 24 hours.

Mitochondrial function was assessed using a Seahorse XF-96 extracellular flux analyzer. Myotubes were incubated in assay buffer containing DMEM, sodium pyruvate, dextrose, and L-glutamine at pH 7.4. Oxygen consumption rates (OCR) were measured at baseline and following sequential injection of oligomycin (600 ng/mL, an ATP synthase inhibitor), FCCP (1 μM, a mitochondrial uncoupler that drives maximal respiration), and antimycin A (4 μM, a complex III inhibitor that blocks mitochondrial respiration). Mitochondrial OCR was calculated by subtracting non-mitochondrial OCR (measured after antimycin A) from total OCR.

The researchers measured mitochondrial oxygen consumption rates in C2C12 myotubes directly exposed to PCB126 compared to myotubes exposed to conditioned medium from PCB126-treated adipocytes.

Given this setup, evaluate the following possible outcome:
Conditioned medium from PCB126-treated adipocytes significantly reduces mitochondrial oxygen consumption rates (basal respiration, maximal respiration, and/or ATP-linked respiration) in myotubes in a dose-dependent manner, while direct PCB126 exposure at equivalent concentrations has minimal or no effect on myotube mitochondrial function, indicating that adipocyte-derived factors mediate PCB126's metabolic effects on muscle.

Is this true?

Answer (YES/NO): NO